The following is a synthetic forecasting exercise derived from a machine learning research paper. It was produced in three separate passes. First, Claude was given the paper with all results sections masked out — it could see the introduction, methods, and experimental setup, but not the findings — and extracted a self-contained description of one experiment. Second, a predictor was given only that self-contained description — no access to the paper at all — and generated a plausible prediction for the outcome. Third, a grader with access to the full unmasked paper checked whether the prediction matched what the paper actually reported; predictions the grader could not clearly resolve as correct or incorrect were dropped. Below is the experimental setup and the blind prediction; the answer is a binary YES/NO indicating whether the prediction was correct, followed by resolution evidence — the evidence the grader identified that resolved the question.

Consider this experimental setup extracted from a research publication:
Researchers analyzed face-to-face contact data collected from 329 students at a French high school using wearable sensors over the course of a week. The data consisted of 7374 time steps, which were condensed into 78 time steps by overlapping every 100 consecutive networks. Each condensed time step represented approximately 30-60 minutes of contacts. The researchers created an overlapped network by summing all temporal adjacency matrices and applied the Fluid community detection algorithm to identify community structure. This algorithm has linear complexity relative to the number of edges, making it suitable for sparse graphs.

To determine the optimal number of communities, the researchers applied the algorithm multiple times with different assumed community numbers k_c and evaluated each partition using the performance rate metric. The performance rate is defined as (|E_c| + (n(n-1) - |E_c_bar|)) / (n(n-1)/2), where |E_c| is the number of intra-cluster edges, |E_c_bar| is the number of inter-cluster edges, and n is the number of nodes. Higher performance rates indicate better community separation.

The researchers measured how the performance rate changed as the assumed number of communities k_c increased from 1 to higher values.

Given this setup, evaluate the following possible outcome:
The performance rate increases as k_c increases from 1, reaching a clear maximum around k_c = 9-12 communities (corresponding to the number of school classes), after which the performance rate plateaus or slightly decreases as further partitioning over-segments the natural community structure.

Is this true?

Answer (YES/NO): NO